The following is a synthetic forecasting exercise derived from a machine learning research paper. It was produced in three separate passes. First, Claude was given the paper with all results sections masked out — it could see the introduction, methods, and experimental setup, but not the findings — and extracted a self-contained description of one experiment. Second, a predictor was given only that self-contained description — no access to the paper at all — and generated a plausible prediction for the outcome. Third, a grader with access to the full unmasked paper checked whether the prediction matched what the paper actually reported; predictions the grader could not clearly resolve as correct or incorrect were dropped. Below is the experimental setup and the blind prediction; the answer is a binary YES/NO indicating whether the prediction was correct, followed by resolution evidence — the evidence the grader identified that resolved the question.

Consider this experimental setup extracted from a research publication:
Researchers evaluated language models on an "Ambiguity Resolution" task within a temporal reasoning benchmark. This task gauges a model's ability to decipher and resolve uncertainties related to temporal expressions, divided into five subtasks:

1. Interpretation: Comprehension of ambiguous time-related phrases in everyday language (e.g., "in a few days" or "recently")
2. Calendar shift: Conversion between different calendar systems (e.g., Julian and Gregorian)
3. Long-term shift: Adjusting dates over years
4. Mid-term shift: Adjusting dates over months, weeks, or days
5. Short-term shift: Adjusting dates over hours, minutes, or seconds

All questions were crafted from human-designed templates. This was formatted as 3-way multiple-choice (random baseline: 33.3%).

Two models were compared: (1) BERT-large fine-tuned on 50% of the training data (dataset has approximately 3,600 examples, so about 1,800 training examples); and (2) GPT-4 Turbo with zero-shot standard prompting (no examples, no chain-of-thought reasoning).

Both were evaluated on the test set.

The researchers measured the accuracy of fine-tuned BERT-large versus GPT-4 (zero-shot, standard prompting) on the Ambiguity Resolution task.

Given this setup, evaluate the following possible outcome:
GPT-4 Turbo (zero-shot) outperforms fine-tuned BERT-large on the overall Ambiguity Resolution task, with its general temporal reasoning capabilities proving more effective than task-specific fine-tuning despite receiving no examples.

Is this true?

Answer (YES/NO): YES